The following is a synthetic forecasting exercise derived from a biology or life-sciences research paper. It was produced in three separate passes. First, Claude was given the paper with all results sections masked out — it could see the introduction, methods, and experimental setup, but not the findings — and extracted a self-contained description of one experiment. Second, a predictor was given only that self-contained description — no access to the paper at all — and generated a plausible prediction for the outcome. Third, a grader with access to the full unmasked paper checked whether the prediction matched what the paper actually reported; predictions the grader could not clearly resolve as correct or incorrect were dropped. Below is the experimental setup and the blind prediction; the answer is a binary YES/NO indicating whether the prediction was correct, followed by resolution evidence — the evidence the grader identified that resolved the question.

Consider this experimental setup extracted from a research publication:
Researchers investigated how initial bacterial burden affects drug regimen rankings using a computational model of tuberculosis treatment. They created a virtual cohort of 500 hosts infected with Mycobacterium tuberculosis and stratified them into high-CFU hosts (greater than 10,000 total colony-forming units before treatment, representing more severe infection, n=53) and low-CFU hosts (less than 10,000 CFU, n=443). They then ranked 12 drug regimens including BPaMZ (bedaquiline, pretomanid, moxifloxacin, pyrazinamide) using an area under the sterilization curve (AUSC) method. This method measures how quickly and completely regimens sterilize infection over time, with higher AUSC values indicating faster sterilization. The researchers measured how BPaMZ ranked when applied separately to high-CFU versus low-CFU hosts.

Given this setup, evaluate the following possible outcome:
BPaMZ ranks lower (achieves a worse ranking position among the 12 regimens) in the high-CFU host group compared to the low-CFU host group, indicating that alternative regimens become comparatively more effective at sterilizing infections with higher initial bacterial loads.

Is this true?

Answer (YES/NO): YES